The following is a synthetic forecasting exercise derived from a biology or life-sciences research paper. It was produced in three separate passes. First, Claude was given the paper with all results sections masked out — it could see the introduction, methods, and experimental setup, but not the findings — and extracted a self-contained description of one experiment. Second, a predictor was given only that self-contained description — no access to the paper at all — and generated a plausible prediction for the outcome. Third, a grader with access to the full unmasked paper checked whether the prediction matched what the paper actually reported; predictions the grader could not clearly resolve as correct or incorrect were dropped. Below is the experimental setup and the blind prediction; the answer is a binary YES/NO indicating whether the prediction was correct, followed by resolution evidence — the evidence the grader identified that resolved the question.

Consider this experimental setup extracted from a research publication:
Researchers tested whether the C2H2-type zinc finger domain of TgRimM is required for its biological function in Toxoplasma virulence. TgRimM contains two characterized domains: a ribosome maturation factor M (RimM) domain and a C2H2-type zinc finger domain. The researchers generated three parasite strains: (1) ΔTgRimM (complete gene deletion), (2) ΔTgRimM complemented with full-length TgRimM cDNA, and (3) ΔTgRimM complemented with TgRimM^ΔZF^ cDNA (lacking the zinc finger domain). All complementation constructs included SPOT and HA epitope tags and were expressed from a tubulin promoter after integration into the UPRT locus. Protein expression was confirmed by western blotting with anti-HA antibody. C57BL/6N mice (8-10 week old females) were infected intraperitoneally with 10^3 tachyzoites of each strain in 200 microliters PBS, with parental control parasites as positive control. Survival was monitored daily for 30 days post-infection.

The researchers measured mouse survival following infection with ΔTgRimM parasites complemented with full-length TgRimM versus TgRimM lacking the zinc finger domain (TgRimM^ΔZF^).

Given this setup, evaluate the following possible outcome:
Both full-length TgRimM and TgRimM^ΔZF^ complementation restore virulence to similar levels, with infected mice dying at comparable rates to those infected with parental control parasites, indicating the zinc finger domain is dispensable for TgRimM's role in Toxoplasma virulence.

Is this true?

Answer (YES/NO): NO